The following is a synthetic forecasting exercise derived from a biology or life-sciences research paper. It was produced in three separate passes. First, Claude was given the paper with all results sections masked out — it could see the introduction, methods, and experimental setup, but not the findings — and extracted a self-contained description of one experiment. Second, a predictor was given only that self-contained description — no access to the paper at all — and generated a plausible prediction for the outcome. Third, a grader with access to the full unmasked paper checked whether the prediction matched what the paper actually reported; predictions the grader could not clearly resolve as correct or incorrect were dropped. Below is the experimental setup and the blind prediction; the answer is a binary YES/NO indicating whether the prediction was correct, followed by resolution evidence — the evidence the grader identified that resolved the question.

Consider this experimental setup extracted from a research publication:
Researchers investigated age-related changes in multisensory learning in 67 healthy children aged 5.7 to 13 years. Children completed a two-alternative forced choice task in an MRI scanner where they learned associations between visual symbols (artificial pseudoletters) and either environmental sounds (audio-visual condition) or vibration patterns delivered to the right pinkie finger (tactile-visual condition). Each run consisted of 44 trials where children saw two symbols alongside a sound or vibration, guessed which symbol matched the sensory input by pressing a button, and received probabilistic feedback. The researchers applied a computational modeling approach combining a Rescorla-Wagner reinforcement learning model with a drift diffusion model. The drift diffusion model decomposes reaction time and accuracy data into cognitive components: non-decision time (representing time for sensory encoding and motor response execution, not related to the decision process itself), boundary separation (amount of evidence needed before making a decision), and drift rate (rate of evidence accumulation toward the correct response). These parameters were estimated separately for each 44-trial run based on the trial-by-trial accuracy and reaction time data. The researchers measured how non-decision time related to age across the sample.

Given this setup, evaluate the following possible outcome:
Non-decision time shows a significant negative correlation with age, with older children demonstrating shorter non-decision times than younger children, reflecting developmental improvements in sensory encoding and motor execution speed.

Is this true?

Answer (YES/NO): YES